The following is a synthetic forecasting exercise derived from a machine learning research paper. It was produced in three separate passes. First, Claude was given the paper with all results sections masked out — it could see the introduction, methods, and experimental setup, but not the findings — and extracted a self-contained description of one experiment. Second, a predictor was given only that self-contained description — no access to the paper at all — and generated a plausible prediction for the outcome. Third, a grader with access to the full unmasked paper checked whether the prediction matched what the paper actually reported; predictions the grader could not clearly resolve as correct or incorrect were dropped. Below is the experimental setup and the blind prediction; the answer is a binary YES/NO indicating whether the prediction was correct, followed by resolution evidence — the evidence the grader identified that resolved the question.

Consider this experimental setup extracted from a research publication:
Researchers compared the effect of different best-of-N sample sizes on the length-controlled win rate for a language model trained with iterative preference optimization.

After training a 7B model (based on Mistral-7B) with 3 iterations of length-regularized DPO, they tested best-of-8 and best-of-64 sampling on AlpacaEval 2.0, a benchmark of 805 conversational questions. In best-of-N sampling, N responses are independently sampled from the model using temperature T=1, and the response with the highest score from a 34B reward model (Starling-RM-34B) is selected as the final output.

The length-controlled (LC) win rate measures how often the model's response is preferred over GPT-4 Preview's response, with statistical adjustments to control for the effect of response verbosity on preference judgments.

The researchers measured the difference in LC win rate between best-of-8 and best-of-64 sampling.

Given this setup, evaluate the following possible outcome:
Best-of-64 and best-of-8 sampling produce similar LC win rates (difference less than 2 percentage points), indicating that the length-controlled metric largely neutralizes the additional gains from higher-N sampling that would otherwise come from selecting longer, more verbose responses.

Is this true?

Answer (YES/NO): NO